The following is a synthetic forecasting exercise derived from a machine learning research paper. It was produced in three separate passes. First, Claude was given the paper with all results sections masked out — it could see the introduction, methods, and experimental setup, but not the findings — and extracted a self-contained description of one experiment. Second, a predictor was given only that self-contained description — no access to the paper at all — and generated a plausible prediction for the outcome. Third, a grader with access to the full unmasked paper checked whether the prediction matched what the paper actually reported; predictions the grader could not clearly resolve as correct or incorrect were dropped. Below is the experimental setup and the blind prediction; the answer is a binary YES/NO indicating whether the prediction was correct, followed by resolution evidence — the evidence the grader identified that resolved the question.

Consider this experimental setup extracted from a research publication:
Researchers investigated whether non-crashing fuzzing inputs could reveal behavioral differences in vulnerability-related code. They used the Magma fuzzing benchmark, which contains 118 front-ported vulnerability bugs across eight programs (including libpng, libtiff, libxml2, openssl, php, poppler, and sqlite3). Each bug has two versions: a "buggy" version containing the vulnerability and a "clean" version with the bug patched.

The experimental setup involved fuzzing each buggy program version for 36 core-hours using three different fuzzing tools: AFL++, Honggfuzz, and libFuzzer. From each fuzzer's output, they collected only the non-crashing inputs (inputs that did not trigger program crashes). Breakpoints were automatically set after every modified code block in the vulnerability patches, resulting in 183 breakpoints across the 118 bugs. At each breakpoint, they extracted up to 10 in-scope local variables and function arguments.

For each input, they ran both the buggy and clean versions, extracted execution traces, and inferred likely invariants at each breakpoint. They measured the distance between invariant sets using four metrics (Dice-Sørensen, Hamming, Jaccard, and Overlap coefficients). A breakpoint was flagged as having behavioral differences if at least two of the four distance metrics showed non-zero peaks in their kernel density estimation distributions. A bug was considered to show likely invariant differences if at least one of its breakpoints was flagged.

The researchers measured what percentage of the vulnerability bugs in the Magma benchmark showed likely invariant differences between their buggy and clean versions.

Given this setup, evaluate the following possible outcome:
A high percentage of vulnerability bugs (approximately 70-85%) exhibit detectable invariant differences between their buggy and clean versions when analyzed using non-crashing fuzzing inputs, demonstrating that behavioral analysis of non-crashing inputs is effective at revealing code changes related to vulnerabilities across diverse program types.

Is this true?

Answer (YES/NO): NO